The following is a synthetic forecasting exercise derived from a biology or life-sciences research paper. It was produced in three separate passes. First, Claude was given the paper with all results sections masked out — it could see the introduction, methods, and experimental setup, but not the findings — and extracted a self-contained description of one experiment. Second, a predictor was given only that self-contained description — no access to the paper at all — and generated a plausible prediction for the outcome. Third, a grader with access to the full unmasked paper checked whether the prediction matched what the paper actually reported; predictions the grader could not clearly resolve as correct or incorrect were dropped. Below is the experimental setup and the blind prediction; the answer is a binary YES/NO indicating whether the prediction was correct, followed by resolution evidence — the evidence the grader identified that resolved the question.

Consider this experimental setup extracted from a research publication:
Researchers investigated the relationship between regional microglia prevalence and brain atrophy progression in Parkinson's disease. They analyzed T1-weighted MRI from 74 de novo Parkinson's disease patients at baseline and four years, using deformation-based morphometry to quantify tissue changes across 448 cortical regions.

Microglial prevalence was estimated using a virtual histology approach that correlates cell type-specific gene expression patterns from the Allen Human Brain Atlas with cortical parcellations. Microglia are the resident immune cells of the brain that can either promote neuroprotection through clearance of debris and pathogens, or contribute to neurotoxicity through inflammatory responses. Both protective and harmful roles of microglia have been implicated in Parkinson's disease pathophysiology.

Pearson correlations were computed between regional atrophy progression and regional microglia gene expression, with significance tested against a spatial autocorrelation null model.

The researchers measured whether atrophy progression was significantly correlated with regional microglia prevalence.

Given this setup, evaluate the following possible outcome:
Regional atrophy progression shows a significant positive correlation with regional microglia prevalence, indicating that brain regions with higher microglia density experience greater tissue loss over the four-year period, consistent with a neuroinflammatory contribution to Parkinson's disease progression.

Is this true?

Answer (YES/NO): NO